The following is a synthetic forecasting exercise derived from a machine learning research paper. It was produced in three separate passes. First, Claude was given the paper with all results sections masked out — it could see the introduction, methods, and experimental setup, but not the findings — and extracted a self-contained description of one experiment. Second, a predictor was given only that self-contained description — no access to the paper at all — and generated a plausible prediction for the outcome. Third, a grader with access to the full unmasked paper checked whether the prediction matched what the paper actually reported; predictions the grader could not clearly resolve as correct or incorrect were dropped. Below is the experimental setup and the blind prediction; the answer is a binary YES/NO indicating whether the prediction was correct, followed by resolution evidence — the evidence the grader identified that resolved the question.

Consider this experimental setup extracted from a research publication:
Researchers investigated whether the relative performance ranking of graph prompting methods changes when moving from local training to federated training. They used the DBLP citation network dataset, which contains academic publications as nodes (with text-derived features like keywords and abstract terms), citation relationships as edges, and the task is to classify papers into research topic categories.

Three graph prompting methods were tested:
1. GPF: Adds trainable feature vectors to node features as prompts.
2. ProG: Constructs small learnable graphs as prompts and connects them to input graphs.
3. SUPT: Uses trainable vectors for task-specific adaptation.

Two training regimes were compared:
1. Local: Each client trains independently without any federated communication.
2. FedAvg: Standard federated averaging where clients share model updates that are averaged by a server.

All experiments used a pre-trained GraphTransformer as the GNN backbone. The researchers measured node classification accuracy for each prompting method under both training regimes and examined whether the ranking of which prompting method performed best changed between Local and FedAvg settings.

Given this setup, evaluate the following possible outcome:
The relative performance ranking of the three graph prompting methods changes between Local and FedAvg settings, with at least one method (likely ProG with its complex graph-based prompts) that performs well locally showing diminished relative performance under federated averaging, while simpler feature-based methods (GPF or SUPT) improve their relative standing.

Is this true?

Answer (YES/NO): YES